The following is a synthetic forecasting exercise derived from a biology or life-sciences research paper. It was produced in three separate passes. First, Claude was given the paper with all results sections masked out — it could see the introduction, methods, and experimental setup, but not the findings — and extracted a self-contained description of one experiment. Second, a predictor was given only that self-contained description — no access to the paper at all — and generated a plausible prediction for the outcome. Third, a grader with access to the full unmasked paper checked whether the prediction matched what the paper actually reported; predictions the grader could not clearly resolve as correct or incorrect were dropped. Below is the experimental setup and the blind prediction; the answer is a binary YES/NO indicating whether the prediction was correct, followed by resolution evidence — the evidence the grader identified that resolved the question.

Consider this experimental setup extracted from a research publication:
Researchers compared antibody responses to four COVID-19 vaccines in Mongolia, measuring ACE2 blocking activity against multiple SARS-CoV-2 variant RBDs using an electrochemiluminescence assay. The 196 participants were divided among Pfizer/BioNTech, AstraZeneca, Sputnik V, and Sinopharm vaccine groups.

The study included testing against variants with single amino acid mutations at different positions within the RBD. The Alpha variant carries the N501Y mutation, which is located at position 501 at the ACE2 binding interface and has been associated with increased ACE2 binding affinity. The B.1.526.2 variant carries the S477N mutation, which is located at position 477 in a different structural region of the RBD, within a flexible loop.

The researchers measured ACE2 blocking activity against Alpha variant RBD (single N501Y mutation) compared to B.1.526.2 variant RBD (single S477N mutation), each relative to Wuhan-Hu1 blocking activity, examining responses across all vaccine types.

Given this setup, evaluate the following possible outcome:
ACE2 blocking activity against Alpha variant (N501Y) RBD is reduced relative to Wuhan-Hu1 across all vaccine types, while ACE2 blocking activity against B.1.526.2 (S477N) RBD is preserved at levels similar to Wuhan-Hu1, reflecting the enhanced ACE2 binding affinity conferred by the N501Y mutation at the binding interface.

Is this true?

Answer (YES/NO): NO